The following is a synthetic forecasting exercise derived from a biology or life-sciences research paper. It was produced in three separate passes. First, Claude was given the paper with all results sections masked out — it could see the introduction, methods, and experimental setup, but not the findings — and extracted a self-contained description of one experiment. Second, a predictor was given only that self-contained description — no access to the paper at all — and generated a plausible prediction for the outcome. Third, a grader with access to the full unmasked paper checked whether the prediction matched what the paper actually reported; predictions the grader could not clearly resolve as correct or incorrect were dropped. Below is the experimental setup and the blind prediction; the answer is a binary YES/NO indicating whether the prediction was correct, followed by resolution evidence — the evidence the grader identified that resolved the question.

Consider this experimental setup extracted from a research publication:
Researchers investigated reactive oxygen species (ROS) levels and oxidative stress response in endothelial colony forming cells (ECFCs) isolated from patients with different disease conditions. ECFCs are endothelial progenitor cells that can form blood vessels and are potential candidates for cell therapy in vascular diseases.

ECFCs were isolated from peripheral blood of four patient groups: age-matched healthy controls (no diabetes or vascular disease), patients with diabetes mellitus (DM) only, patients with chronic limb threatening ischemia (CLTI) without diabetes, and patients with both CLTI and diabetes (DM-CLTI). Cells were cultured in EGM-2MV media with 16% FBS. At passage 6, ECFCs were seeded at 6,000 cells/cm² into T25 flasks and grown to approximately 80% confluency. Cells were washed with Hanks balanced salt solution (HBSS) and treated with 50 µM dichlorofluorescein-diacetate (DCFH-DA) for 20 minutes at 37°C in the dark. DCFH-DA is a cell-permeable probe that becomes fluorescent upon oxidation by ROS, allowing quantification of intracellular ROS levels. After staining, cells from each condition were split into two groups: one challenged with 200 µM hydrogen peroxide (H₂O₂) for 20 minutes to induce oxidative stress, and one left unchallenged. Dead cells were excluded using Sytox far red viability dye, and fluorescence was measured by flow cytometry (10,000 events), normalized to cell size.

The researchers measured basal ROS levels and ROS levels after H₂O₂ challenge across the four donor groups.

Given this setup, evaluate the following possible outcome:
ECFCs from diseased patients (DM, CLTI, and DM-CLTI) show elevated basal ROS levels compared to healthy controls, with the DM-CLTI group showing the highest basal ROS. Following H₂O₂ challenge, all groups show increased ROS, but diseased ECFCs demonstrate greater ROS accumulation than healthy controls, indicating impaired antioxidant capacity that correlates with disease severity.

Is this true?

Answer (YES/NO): NO